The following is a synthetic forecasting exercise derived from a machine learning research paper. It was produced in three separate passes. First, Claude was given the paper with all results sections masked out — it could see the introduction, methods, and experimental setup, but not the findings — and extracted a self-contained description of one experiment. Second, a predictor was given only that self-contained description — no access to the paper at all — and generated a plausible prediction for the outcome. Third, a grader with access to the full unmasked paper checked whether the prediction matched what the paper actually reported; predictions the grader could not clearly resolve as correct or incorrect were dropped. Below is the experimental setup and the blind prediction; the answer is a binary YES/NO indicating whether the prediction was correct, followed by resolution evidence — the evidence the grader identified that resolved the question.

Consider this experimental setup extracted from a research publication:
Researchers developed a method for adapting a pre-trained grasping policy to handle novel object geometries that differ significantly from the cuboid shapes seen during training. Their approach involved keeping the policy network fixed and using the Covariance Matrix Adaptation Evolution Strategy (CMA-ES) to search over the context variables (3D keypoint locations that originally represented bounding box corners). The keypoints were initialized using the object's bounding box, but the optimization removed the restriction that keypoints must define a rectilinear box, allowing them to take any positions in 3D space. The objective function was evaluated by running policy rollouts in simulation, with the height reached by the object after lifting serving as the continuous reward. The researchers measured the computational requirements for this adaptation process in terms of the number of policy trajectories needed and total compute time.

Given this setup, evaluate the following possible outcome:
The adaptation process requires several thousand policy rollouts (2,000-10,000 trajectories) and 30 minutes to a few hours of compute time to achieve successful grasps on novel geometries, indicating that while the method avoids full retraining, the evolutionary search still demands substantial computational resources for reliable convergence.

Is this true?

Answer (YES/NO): NO